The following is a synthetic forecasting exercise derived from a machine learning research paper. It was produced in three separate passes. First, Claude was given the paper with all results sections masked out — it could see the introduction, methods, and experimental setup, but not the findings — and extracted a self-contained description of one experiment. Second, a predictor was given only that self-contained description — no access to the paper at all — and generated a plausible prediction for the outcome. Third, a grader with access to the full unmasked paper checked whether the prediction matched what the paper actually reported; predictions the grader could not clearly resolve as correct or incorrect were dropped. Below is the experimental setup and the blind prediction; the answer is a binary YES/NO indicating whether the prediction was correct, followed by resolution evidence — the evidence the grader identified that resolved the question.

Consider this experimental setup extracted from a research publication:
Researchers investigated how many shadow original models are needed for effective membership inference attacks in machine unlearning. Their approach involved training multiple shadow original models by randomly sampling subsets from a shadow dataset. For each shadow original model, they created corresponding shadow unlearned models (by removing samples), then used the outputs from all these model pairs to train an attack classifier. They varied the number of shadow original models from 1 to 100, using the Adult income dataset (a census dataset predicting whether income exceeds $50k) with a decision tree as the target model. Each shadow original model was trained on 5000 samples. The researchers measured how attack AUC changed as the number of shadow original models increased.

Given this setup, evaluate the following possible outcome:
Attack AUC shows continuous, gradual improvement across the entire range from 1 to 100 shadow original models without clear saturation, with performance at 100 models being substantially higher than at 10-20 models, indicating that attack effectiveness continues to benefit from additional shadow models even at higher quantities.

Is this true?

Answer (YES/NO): NO